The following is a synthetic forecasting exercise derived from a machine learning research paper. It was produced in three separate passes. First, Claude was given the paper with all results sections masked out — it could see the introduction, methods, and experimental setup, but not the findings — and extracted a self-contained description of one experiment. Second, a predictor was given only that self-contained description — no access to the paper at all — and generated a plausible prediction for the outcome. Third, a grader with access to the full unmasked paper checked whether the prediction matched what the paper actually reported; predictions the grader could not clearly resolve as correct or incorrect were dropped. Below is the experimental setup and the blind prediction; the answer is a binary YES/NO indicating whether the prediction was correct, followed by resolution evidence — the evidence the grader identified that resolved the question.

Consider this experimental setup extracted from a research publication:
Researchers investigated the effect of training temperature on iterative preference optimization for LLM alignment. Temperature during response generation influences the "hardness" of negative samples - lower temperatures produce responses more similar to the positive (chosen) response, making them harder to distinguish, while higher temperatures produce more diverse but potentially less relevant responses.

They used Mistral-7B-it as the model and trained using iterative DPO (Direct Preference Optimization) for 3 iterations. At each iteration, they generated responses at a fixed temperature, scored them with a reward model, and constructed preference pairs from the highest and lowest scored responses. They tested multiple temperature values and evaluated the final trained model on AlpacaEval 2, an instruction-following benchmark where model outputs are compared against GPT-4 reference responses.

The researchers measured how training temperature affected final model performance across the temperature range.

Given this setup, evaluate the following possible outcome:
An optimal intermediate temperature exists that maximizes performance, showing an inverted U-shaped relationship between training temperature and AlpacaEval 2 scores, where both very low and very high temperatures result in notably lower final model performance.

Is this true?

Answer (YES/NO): YES